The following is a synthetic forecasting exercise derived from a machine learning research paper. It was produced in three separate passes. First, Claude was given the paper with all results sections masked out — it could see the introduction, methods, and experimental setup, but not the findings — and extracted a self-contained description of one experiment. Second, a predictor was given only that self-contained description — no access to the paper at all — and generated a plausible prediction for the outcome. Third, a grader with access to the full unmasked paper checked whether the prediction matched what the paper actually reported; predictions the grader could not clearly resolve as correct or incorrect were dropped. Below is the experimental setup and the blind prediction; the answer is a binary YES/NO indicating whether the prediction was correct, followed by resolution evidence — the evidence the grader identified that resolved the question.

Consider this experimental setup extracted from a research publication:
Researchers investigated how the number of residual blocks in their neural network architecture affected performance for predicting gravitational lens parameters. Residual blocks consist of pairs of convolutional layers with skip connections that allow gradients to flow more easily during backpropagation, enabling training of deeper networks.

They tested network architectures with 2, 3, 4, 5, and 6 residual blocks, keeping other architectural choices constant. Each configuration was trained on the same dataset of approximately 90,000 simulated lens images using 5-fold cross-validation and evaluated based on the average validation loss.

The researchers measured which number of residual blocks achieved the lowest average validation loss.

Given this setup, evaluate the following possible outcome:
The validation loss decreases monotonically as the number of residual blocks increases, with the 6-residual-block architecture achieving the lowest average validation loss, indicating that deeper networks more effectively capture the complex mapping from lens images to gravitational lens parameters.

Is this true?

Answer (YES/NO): NO